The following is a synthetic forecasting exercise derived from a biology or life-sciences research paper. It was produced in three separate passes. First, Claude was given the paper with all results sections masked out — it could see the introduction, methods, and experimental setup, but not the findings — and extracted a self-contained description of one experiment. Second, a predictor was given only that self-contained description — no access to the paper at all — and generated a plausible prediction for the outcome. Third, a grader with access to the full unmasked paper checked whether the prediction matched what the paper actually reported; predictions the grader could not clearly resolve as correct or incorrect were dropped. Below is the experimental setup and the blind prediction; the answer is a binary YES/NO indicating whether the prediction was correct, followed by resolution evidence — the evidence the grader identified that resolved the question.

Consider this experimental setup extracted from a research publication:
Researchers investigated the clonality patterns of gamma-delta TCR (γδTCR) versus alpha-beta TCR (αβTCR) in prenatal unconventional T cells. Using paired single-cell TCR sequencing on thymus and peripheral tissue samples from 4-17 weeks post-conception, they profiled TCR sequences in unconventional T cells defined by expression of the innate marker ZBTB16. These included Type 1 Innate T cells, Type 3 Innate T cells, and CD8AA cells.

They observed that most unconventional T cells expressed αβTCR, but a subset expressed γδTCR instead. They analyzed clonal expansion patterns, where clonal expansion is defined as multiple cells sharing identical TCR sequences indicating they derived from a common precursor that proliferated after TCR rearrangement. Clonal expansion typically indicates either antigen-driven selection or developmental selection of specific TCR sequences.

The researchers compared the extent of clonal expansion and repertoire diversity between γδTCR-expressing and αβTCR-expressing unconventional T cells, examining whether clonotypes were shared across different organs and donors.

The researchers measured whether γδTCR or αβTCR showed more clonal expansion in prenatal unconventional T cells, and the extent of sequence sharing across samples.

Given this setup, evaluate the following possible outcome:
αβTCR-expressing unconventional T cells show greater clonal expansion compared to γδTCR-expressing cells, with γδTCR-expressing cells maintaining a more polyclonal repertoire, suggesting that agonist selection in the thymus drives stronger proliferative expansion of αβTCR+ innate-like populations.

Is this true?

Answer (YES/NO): NO